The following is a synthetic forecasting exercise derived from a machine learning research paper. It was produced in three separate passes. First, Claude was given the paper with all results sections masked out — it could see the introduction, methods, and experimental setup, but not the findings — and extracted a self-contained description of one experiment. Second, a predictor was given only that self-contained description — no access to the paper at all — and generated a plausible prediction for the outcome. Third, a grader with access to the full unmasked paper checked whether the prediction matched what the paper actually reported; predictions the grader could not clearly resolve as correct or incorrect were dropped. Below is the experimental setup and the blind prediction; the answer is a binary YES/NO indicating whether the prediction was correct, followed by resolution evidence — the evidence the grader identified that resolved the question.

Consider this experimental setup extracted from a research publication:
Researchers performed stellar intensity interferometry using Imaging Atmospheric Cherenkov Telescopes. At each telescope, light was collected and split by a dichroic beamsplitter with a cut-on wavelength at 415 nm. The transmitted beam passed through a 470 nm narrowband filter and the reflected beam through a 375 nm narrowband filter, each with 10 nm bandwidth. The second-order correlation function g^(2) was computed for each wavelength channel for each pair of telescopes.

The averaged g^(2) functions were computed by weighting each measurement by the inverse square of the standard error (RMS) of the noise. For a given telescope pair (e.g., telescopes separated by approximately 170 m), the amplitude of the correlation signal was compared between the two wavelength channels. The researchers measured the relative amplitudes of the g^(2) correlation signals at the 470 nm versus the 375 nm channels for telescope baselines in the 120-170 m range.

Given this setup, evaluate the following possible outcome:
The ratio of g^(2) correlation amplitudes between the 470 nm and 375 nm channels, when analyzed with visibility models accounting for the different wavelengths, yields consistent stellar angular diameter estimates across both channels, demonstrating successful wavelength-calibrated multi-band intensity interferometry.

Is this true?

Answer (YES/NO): NO